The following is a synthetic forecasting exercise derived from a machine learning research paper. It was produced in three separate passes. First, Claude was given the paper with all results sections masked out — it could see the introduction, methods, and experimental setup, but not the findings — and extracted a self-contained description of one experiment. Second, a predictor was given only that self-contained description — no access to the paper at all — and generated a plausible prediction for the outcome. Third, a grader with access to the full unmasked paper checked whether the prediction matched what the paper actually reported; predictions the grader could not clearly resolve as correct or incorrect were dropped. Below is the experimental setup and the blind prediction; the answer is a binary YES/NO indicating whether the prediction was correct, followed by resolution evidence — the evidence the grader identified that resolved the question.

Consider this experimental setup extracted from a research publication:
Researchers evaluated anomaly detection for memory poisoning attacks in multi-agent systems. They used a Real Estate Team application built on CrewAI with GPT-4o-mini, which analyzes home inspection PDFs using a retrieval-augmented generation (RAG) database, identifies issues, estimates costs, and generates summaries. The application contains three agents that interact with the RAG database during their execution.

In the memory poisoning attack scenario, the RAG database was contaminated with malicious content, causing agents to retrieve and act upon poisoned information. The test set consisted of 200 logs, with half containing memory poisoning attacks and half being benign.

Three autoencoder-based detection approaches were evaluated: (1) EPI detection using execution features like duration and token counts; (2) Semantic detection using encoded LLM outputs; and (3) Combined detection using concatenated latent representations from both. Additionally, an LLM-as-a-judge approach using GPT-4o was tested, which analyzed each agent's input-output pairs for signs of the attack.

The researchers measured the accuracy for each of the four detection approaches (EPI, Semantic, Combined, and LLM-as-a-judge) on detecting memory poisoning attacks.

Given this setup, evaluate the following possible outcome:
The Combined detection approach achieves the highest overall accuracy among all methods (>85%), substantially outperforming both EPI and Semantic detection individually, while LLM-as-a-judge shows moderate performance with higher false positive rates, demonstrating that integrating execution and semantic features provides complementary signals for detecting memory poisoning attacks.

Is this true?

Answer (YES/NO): NO